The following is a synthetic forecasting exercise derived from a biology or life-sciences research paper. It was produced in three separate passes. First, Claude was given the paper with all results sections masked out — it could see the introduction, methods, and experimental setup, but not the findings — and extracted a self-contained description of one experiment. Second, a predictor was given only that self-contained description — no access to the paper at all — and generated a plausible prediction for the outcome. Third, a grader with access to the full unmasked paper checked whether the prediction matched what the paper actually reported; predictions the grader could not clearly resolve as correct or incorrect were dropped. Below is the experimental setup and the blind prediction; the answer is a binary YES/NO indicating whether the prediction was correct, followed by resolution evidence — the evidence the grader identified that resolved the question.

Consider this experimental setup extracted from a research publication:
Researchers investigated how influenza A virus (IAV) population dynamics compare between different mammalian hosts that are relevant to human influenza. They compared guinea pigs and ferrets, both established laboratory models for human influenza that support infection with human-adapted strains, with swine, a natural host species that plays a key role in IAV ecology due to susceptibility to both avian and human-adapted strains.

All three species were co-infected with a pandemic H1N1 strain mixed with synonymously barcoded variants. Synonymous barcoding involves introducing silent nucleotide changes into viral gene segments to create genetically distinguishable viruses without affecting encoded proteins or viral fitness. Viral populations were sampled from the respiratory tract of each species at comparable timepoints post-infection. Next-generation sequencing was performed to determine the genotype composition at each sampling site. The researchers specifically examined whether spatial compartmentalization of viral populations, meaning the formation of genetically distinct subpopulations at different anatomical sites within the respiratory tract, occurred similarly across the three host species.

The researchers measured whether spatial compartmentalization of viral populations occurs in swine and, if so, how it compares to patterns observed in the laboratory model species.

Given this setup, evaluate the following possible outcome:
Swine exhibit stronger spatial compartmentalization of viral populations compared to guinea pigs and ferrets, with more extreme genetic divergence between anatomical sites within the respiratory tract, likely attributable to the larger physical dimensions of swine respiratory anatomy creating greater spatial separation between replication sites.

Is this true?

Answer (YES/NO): NO